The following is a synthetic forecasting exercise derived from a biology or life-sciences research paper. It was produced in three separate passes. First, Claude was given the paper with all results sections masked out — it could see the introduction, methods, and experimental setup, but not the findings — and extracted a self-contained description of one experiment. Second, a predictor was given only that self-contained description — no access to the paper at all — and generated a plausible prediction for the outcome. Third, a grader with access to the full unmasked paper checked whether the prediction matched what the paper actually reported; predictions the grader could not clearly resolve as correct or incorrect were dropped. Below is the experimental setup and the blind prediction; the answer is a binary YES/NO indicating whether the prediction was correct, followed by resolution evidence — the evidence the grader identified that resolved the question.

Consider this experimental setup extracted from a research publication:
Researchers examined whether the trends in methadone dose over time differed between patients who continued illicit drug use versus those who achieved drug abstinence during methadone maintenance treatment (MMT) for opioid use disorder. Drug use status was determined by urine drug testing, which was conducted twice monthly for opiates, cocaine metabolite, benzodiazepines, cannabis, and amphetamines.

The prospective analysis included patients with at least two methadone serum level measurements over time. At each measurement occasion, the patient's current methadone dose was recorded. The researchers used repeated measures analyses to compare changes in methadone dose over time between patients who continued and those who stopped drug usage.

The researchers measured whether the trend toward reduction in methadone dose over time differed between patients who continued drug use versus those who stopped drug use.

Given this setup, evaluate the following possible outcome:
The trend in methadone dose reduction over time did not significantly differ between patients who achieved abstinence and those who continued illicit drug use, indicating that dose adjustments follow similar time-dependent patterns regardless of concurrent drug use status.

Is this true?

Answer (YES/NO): YES